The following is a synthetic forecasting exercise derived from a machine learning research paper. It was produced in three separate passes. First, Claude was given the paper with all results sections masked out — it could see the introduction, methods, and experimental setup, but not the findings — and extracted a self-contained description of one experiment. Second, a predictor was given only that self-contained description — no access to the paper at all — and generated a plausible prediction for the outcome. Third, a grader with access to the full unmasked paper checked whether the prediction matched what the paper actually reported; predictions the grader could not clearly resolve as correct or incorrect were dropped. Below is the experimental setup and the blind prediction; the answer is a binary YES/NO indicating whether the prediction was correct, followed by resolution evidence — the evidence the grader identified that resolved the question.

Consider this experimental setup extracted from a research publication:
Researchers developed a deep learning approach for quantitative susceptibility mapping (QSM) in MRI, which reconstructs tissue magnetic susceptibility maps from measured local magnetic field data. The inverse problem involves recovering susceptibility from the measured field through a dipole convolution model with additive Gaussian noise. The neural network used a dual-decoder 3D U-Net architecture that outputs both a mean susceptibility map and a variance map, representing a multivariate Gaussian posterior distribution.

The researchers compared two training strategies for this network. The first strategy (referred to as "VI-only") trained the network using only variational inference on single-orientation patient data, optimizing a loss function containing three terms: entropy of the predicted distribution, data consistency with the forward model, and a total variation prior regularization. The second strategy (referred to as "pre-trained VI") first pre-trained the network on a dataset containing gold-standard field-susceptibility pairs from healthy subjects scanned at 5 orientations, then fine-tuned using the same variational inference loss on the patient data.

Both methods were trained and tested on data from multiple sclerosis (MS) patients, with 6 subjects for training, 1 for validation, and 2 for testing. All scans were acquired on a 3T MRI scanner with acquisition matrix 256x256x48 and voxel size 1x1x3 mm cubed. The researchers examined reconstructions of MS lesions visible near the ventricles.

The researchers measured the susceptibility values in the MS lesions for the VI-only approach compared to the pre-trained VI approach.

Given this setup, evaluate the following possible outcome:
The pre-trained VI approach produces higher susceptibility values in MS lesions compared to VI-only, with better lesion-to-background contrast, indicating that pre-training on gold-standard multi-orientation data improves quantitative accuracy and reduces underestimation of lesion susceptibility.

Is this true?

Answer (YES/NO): YES